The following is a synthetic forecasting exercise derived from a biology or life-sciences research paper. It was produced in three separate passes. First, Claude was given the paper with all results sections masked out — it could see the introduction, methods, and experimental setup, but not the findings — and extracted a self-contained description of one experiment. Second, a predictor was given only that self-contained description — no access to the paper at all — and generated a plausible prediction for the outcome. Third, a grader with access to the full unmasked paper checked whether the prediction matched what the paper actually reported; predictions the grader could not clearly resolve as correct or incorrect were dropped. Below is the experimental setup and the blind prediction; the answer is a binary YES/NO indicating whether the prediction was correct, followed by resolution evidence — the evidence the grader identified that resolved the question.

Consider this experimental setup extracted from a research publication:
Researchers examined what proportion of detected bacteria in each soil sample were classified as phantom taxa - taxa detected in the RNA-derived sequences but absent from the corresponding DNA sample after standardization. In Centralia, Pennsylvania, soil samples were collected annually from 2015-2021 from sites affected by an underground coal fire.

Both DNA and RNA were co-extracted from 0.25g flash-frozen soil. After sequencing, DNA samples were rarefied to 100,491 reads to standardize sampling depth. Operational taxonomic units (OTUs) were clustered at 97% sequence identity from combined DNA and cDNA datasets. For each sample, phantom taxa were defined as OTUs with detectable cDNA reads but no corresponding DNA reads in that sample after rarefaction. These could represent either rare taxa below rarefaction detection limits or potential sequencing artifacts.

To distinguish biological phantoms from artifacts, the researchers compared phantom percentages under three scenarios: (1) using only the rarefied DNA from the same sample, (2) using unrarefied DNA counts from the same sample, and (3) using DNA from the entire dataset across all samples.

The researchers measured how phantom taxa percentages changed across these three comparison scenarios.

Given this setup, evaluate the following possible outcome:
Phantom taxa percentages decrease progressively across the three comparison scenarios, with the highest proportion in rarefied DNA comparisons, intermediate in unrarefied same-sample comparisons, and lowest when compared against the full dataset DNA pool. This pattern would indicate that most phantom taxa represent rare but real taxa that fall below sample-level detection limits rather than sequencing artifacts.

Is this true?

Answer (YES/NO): YES